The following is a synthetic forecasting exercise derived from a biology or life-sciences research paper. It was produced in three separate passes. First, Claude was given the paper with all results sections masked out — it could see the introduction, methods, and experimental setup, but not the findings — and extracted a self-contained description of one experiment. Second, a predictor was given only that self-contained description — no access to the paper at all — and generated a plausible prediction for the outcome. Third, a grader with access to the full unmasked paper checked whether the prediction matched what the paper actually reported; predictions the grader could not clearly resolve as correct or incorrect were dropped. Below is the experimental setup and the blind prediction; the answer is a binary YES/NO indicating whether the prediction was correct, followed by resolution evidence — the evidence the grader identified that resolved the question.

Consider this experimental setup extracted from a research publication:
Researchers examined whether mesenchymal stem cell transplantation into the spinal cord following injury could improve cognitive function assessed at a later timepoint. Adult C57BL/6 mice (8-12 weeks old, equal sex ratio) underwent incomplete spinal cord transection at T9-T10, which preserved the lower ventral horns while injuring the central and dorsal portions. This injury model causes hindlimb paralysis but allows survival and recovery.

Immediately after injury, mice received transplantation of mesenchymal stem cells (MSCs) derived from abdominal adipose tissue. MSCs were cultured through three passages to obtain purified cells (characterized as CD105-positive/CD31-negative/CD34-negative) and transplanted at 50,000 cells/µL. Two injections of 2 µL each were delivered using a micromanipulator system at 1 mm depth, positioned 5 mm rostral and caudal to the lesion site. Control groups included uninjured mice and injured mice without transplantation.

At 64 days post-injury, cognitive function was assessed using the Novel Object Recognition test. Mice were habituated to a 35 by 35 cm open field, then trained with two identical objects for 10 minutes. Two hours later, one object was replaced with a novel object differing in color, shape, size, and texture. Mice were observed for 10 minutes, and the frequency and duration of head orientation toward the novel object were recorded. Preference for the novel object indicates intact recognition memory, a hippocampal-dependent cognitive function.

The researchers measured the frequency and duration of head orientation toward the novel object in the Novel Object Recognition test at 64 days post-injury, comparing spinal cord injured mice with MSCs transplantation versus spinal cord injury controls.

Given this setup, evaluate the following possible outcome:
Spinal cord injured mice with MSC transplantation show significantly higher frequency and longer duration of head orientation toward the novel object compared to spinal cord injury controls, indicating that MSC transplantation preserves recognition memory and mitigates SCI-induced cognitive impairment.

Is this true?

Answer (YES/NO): YES